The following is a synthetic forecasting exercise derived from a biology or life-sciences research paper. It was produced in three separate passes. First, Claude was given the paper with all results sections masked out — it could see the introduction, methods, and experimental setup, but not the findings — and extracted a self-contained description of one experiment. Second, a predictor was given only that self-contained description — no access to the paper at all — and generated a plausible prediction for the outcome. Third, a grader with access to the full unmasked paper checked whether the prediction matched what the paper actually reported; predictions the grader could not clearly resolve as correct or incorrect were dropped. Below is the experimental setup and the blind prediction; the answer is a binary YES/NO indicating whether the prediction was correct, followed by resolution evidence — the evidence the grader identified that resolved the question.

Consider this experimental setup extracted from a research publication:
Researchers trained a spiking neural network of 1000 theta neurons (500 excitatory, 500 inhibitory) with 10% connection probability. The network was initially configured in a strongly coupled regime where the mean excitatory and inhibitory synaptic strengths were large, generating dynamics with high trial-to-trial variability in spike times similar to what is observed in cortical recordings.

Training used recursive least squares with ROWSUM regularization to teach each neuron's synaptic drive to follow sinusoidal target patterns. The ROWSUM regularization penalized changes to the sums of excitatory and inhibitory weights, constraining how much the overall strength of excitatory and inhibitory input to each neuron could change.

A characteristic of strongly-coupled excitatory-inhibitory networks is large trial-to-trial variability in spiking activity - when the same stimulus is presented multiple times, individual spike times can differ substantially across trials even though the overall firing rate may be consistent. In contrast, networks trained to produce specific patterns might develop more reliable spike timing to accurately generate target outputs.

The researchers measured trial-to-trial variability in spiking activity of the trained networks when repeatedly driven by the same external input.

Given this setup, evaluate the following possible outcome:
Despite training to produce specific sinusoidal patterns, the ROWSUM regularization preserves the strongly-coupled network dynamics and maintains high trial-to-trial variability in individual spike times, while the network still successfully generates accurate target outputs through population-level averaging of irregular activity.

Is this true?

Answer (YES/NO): YES